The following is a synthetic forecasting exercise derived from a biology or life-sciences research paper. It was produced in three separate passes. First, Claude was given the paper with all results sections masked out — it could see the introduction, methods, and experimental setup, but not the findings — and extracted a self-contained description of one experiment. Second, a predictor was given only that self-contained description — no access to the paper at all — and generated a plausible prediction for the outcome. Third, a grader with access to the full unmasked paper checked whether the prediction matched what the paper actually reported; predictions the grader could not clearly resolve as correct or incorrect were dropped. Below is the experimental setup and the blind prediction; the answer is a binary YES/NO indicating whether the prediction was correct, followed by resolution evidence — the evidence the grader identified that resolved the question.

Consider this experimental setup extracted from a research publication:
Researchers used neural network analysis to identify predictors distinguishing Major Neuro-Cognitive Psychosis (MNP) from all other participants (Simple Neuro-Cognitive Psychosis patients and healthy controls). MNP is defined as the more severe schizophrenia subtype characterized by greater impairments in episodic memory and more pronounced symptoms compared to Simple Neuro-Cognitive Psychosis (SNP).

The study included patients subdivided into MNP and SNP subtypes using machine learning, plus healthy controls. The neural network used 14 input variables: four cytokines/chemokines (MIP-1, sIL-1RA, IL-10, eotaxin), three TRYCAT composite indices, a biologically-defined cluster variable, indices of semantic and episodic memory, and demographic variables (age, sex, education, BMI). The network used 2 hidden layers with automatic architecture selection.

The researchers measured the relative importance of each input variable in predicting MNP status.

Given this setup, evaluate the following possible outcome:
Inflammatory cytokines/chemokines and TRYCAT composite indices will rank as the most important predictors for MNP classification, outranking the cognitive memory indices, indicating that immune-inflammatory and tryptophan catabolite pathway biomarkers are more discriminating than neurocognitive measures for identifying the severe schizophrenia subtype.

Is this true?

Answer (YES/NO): NO